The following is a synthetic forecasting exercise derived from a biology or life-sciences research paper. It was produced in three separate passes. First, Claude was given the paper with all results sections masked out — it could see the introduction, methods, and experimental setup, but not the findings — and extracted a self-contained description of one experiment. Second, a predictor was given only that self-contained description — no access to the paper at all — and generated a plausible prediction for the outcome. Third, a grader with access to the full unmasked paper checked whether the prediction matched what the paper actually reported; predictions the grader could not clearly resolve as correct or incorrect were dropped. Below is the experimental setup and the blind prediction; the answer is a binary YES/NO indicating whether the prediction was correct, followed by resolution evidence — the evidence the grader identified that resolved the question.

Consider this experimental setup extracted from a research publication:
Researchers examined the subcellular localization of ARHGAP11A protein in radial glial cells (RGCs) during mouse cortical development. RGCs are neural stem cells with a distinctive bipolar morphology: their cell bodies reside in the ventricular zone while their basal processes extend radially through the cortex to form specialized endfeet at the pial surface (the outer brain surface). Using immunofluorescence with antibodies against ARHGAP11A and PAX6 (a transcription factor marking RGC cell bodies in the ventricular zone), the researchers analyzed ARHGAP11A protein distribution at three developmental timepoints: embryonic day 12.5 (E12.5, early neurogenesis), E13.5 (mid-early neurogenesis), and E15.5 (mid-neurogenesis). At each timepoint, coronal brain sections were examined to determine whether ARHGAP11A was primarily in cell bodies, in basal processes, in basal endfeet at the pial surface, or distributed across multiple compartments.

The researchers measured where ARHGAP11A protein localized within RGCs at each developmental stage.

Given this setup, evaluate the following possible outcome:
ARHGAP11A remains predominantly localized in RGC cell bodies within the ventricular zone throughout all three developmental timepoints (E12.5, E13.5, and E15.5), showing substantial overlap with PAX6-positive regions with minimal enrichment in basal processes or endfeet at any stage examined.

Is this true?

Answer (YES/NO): NO